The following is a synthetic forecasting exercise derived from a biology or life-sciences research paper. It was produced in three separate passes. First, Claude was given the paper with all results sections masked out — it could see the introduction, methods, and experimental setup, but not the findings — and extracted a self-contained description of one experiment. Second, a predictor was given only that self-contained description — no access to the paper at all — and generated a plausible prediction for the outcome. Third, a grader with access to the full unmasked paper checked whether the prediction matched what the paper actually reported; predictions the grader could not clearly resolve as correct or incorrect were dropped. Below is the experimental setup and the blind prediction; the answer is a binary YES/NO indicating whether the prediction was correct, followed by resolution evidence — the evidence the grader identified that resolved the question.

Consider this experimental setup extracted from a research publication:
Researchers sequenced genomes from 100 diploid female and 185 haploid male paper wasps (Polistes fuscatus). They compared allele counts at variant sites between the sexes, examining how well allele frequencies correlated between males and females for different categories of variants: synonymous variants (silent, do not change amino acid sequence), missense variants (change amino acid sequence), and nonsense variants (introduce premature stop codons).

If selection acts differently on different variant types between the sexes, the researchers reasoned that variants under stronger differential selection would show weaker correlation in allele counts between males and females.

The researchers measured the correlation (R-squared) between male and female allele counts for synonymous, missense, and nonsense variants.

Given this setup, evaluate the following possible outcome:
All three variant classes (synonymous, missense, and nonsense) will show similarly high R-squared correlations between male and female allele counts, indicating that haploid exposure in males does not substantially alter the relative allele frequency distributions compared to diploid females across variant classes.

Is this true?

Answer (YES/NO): NO